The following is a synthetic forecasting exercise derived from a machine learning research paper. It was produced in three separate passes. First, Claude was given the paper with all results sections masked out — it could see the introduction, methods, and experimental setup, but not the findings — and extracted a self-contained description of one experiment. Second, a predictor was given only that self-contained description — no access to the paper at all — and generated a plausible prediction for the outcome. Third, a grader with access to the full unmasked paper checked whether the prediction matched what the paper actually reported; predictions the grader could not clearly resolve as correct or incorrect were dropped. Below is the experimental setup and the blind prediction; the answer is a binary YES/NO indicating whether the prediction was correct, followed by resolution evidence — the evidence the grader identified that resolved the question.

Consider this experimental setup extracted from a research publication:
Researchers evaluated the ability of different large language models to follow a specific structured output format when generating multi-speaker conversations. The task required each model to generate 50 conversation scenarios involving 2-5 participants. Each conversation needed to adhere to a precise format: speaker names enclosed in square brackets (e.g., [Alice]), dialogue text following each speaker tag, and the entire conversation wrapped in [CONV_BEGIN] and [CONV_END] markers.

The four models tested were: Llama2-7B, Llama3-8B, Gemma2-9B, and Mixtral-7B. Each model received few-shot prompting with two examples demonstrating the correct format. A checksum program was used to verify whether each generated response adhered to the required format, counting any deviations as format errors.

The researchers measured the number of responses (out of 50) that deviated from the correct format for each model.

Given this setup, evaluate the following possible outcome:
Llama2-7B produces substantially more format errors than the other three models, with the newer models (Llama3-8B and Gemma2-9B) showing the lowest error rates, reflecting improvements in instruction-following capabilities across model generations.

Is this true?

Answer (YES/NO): YES